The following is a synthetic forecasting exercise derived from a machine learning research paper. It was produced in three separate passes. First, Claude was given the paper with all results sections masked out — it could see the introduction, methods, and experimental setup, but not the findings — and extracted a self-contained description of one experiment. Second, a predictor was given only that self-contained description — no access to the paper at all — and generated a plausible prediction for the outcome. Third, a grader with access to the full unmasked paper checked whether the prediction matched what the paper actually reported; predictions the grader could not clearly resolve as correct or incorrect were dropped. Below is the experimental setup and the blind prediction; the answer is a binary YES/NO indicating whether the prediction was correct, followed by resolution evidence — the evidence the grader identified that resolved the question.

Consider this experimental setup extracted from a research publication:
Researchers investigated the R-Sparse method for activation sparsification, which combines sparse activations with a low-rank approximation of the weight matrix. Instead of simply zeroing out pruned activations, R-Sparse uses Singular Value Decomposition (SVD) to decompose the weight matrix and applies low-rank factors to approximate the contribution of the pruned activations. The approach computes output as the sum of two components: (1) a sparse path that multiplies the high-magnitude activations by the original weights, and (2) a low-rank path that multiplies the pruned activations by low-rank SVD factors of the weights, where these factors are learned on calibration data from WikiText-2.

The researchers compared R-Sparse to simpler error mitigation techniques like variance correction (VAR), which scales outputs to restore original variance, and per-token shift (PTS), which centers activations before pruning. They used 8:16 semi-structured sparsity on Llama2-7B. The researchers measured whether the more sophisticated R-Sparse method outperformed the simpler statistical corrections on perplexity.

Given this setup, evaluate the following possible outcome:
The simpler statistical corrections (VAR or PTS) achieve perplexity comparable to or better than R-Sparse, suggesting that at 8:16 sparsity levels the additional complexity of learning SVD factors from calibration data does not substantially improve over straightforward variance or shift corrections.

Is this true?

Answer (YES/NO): YES